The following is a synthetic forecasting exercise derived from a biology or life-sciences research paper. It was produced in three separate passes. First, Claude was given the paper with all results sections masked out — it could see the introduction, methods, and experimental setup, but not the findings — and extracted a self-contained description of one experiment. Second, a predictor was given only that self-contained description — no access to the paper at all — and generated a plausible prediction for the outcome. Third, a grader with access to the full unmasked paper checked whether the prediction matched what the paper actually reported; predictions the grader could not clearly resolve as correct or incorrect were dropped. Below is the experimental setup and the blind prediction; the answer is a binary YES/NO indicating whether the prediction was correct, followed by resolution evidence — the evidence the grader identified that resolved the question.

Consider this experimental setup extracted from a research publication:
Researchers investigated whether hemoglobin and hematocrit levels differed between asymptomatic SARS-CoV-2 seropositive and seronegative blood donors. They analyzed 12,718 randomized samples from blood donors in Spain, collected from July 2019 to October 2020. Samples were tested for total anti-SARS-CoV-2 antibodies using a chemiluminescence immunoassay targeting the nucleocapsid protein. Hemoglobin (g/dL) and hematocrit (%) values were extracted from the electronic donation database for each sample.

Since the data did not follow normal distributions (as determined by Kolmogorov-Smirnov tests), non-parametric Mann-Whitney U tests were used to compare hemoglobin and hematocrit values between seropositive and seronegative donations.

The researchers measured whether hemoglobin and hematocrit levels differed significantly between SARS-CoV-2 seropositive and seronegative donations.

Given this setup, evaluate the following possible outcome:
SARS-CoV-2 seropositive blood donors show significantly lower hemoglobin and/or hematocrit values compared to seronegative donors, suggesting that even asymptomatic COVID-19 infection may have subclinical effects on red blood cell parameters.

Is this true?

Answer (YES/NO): YES